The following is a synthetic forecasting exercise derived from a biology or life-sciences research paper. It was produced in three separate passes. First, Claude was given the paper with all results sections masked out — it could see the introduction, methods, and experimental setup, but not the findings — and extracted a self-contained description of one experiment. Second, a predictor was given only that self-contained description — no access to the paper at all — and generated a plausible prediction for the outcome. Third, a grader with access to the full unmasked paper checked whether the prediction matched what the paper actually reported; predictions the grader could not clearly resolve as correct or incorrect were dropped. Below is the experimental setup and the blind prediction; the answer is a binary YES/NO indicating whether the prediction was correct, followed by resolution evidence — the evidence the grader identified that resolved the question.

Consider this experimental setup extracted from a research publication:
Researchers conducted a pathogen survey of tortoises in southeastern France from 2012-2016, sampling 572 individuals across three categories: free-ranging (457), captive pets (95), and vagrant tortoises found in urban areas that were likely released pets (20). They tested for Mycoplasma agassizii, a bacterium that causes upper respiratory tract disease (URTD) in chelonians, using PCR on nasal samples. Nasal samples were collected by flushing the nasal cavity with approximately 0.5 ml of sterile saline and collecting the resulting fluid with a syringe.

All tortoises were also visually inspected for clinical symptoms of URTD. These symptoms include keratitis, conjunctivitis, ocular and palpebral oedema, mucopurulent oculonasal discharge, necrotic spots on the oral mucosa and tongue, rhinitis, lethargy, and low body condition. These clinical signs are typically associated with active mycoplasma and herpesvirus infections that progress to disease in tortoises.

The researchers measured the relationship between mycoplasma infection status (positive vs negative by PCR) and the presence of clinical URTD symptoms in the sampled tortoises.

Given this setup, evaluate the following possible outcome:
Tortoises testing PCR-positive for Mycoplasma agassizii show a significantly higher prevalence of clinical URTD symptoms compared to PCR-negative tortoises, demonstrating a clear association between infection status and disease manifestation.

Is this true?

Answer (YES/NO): NO